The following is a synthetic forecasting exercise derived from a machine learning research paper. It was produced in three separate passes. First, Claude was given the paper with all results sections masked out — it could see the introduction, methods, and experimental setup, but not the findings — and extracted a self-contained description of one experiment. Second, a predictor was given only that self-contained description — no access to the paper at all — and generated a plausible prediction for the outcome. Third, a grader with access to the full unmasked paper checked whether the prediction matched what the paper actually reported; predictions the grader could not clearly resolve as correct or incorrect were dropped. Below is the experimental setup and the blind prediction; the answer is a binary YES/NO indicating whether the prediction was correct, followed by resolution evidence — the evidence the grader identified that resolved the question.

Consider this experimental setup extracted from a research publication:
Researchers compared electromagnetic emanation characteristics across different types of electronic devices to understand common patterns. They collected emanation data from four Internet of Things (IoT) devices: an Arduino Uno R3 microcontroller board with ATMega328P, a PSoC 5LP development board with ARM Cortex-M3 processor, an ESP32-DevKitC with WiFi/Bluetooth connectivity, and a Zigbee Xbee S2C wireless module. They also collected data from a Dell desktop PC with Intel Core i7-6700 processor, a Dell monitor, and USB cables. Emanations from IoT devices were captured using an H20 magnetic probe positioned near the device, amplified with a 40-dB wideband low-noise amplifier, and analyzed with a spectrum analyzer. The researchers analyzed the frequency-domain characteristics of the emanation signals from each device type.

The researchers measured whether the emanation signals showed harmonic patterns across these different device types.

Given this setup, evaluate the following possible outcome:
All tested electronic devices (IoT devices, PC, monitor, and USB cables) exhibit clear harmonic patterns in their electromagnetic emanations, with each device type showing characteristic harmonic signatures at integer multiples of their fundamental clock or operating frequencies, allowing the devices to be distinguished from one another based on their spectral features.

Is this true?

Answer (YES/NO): YES